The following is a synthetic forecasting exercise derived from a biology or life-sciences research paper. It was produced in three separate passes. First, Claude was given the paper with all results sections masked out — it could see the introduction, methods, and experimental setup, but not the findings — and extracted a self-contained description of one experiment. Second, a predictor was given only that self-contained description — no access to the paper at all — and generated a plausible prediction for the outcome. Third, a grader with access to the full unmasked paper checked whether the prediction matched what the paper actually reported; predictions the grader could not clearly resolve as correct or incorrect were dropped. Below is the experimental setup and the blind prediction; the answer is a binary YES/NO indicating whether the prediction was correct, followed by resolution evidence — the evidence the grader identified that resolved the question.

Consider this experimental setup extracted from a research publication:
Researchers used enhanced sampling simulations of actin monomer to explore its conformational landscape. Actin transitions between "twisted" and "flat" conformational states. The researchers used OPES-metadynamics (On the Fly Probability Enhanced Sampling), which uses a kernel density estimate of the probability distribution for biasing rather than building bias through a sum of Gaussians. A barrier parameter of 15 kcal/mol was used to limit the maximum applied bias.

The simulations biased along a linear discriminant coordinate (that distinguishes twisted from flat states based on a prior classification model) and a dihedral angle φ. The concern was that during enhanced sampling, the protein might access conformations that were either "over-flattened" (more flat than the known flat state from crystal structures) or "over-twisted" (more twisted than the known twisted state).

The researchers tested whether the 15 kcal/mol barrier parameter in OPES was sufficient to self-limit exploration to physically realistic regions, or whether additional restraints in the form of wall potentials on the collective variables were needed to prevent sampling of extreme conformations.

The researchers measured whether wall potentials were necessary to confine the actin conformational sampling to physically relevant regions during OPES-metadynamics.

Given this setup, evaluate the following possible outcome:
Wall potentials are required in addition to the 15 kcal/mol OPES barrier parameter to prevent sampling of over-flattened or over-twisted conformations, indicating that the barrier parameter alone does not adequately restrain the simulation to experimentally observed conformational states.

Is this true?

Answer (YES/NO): YES